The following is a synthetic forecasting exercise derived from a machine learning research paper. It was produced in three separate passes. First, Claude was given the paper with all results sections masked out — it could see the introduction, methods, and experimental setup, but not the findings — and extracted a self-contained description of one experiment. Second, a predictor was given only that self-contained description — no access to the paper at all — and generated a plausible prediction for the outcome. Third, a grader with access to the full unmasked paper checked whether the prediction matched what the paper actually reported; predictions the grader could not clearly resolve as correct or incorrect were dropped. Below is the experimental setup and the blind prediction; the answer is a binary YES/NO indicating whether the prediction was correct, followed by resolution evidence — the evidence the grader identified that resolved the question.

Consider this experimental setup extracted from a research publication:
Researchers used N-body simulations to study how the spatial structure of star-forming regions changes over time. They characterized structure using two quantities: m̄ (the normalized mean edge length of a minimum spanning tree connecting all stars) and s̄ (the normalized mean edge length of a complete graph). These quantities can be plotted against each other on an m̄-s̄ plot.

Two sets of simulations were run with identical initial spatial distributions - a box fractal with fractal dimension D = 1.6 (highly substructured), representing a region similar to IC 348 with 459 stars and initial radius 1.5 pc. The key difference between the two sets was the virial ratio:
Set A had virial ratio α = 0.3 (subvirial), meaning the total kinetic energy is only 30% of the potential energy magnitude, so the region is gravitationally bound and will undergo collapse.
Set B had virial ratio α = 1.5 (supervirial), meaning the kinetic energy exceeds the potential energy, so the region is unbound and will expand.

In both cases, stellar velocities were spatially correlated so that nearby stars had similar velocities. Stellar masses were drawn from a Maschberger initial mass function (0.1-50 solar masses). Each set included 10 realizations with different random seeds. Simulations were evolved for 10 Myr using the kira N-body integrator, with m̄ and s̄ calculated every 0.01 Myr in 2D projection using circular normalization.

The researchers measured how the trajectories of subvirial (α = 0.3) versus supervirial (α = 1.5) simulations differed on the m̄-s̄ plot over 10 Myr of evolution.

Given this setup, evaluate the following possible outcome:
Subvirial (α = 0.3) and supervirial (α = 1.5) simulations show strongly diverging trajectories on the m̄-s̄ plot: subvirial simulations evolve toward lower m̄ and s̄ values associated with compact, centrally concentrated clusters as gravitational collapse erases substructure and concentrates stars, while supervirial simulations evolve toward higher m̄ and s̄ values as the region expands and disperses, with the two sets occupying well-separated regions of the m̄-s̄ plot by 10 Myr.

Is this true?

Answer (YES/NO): NO